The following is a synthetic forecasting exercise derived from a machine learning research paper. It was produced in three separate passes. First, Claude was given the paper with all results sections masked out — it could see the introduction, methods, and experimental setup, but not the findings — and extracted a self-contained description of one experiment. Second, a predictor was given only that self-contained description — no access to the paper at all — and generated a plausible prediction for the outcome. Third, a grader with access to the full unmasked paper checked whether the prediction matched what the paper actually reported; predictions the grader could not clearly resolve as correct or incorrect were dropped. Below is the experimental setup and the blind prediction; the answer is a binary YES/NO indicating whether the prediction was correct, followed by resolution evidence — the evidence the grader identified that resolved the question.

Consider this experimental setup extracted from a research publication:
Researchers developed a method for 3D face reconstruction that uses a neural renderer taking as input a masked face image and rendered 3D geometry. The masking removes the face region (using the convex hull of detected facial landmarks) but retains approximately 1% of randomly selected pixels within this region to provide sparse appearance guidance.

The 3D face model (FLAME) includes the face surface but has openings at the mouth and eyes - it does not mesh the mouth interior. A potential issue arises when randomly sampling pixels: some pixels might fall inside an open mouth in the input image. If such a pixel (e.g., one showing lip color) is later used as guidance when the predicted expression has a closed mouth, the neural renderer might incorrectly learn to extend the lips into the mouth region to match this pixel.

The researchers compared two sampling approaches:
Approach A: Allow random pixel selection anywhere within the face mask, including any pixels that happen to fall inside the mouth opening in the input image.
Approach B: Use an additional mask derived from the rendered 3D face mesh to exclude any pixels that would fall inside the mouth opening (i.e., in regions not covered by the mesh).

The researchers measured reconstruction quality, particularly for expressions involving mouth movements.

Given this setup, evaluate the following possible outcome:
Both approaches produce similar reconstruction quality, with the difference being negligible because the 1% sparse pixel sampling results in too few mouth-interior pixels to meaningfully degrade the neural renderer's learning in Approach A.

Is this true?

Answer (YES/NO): NO